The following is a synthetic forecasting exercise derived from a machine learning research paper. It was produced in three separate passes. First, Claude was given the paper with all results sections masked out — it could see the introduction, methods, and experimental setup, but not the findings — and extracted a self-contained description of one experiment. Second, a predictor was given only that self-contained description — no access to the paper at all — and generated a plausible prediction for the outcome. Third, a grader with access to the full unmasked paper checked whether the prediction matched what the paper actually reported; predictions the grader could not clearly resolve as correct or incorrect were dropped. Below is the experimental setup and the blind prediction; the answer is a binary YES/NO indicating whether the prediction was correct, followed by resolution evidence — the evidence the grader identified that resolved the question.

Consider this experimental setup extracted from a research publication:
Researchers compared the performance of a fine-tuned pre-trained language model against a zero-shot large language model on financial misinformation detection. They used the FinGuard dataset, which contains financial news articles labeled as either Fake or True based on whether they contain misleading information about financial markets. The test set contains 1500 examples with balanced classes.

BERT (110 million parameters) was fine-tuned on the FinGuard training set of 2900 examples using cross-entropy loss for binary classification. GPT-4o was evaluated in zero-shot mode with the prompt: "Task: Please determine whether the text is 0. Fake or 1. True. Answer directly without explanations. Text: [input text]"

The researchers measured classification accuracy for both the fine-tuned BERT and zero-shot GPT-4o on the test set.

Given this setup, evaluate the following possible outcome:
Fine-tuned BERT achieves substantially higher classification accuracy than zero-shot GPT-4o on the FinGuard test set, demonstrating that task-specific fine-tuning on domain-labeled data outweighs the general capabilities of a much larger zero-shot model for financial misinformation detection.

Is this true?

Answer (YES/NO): YES